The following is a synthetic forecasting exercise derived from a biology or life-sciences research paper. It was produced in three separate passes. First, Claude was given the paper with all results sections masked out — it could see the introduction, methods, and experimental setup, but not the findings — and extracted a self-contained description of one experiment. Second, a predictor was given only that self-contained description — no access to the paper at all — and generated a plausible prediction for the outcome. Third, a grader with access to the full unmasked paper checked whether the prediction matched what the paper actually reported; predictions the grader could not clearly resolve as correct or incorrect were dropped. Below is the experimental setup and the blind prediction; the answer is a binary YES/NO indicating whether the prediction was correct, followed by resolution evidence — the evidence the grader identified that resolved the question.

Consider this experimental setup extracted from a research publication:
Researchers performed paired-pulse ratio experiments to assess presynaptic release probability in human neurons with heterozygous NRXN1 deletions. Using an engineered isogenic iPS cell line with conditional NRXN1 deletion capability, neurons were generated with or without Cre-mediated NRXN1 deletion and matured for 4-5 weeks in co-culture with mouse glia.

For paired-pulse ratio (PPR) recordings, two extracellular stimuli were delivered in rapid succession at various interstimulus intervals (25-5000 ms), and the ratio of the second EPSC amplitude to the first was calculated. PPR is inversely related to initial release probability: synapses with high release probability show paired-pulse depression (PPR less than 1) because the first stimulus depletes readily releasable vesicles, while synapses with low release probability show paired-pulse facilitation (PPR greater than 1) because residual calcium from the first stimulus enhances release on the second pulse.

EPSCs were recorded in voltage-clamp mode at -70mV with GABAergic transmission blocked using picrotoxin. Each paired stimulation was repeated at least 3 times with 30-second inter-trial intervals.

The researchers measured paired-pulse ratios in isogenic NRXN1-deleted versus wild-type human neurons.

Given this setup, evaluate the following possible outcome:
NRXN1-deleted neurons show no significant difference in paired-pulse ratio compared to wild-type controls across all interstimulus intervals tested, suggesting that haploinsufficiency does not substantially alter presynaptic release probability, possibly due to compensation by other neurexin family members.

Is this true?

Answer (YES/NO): NO